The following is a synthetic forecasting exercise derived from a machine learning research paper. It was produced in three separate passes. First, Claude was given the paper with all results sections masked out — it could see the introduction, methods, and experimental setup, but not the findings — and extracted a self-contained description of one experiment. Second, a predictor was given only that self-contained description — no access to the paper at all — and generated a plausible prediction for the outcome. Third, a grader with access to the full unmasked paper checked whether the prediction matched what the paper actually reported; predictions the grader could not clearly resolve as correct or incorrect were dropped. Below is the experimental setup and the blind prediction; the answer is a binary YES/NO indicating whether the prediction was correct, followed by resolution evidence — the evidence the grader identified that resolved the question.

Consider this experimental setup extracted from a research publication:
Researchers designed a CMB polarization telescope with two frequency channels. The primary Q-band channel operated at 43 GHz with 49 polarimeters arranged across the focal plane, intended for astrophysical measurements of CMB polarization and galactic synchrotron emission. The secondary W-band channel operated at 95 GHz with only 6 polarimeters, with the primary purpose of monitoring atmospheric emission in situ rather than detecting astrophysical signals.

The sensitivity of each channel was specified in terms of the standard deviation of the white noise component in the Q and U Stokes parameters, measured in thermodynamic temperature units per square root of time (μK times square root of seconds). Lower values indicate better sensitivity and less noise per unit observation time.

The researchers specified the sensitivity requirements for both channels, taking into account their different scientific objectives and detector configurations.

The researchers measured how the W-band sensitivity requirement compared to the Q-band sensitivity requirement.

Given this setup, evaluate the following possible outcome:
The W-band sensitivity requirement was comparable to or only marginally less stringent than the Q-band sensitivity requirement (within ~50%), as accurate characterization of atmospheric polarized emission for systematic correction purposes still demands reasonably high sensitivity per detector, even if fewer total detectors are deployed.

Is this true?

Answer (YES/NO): NO